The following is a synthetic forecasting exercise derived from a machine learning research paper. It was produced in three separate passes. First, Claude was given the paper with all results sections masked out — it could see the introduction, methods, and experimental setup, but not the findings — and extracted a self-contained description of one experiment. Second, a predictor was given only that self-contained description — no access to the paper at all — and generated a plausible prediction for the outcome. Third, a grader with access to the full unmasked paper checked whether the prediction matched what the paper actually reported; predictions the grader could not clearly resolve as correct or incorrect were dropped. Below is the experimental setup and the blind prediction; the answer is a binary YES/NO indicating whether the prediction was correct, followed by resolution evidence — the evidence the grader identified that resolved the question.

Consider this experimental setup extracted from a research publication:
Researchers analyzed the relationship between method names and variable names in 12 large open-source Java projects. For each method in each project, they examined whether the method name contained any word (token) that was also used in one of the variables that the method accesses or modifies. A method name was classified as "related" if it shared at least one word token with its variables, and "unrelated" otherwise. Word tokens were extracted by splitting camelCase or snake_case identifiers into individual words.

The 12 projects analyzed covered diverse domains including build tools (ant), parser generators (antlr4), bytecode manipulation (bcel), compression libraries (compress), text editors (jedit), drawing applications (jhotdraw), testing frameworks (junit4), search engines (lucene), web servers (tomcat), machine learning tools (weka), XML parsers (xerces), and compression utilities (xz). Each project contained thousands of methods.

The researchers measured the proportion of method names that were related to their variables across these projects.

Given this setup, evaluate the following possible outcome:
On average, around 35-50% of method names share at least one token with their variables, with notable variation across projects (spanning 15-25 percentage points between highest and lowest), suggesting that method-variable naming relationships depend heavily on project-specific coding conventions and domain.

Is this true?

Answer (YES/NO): YES